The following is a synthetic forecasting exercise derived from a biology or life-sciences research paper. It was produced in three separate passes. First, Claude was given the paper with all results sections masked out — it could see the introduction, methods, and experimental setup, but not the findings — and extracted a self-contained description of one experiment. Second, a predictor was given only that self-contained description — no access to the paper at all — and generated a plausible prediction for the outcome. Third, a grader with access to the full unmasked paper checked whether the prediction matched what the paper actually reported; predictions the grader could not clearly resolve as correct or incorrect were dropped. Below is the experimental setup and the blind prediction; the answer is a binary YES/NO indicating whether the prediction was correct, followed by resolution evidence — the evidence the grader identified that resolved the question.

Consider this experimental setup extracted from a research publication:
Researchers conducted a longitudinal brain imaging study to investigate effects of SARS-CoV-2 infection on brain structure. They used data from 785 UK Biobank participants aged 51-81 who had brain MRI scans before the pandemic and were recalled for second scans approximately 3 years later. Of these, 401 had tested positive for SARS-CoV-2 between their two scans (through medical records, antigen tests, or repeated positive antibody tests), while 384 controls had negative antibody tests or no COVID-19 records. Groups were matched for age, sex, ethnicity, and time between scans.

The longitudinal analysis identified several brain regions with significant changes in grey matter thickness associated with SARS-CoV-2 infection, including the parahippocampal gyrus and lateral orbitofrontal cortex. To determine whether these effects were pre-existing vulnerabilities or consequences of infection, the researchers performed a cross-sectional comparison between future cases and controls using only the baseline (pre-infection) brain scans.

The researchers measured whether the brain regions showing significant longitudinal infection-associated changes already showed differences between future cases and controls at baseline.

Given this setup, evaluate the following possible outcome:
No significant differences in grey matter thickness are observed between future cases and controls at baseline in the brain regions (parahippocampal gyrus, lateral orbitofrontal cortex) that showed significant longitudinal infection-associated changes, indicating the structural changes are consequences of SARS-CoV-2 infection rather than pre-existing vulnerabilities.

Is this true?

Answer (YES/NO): YES